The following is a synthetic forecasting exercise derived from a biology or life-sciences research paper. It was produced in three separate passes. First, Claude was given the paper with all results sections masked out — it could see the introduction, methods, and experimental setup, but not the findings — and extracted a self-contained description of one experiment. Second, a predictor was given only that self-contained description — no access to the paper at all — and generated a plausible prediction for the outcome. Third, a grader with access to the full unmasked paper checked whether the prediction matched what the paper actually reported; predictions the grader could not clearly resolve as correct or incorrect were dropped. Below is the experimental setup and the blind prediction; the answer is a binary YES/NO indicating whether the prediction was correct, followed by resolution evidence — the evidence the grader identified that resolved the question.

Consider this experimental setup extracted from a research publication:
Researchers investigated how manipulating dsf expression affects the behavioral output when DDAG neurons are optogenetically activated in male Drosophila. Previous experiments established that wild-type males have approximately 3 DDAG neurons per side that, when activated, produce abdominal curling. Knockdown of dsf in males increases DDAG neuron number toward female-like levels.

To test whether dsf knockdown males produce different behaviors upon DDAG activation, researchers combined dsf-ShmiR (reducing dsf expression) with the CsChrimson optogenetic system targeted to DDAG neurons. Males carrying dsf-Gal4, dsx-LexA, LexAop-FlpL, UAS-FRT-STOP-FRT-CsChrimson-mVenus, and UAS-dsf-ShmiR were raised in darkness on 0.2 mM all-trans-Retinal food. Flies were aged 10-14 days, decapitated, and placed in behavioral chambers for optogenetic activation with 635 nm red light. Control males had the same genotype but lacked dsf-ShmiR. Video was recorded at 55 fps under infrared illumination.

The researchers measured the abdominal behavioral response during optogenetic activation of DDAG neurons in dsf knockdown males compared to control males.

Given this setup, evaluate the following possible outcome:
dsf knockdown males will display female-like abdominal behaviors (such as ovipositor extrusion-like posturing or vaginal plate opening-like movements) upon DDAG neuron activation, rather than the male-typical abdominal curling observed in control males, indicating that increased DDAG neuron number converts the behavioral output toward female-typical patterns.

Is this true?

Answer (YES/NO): YES